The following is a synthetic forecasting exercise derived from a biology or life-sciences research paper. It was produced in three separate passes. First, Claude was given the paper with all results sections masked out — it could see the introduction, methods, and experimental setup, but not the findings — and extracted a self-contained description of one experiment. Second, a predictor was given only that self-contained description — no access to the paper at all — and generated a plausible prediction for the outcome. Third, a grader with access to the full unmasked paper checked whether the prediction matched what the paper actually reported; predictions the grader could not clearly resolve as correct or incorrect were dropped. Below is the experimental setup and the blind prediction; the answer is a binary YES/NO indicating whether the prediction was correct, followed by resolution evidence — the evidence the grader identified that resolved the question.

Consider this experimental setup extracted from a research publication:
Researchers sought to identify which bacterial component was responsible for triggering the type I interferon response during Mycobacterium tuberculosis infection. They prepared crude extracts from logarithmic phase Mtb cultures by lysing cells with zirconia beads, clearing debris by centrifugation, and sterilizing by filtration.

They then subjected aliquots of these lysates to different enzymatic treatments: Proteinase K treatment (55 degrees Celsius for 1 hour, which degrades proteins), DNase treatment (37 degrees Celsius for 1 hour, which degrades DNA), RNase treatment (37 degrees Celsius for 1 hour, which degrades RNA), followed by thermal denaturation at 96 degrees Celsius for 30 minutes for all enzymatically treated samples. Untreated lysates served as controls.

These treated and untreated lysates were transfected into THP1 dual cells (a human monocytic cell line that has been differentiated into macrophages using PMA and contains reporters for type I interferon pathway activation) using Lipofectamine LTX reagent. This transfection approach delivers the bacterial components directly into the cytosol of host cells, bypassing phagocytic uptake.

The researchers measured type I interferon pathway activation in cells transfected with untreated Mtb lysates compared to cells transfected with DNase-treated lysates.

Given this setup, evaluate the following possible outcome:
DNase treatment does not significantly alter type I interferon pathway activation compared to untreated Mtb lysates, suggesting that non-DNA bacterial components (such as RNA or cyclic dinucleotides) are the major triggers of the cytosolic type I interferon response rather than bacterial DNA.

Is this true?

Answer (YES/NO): NO